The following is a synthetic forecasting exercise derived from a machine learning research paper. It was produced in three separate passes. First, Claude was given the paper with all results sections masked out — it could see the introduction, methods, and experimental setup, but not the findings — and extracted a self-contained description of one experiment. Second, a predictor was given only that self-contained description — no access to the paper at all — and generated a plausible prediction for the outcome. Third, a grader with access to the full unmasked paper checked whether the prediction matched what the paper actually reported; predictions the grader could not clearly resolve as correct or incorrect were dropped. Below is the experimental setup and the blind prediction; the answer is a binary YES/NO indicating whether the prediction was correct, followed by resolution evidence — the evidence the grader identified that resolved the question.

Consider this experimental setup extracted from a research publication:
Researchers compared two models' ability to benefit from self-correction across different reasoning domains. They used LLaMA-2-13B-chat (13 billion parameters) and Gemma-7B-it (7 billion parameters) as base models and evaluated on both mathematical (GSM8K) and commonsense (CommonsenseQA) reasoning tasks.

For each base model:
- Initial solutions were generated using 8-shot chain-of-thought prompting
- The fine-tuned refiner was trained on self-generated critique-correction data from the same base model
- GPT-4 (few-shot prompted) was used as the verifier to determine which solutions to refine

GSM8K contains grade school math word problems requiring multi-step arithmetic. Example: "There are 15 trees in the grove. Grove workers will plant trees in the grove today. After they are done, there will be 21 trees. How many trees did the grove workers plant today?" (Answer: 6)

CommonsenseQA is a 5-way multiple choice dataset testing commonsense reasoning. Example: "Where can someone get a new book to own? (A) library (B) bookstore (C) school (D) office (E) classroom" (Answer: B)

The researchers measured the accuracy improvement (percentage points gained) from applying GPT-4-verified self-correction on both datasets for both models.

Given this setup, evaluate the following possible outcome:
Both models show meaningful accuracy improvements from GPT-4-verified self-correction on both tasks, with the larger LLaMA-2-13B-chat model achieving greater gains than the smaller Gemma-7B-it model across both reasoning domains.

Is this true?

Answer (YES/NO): NO